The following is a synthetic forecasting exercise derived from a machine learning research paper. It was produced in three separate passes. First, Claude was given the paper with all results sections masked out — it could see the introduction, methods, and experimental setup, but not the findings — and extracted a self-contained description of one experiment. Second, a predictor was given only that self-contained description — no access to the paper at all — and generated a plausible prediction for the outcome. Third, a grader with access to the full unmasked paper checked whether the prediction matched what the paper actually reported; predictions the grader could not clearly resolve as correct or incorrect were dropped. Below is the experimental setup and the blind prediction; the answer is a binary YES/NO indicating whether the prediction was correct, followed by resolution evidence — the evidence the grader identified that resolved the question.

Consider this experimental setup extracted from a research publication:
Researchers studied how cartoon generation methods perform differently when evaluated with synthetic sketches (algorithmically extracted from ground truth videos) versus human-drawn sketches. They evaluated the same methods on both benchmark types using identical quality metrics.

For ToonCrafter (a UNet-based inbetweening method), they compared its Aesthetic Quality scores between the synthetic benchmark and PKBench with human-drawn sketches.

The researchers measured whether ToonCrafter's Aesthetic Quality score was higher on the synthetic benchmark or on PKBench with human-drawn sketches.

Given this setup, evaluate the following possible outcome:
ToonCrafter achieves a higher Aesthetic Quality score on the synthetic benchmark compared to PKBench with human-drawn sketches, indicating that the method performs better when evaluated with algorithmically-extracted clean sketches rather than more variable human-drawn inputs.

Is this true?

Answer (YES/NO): NO